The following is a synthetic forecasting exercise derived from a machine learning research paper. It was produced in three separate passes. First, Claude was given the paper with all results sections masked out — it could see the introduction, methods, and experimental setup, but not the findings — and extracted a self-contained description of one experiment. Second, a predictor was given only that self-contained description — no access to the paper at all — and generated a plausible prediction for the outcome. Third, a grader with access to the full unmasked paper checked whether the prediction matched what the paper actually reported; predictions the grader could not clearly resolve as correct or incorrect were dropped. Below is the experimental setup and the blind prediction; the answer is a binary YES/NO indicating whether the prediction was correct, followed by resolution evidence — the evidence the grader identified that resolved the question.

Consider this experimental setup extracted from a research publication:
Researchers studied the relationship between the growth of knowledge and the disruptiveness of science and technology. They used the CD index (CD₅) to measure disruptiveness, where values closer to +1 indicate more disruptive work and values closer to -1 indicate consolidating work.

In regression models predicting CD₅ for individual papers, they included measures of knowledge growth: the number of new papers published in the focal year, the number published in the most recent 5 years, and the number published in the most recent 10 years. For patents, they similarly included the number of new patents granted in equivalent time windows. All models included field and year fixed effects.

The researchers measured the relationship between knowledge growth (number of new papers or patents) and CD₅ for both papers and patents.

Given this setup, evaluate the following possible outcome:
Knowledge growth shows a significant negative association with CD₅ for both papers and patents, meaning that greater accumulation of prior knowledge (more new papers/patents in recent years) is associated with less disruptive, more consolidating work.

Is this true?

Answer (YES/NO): NO